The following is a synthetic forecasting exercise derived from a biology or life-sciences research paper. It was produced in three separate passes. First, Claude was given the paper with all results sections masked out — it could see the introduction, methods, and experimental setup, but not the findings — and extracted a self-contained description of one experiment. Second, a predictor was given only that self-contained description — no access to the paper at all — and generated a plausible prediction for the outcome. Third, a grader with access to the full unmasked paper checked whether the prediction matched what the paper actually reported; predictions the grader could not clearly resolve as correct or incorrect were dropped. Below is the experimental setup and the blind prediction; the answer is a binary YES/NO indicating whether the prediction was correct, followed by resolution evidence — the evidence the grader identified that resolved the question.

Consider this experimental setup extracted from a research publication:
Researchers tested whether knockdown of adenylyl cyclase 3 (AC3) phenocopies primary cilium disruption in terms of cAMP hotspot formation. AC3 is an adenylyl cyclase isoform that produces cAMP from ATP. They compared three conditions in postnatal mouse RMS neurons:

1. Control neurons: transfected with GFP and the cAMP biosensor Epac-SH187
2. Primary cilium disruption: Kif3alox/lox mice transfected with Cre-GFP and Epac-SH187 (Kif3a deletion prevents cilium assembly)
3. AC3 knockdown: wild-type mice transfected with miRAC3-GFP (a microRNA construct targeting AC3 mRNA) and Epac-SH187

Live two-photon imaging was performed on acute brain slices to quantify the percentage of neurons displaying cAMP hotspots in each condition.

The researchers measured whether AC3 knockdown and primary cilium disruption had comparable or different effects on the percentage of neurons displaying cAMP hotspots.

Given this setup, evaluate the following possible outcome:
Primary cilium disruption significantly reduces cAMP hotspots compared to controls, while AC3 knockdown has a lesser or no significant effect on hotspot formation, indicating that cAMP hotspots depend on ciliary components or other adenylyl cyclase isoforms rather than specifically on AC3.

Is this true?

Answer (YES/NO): NO